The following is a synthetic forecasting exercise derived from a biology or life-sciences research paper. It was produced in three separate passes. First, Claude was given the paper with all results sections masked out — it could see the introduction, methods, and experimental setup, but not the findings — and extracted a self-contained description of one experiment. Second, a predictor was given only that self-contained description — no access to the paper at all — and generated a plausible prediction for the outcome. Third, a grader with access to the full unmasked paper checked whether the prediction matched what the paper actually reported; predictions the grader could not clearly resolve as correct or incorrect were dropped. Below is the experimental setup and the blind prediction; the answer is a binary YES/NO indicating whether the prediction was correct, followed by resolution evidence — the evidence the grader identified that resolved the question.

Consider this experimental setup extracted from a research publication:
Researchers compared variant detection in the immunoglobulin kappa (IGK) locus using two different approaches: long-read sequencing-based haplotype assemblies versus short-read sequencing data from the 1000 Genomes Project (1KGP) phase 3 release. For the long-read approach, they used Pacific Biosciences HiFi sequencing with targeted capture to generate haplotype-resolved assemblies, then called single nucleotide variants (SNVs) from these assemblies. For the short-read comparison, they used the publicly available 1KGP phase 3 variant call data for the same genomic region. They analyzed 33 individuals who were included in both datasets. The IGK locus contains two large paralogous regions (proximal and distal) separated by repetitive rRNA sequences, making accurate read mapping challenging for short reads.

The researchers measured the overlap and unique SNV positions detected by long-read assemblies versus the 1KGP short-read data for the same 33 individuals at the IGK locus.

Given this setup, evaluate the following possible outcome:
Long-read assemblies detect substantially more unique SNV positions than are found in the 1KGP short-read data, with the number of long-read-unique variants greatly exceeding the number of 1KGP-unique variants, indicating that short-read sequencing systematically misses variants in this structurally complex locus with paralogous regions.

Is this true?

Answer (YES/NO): YES